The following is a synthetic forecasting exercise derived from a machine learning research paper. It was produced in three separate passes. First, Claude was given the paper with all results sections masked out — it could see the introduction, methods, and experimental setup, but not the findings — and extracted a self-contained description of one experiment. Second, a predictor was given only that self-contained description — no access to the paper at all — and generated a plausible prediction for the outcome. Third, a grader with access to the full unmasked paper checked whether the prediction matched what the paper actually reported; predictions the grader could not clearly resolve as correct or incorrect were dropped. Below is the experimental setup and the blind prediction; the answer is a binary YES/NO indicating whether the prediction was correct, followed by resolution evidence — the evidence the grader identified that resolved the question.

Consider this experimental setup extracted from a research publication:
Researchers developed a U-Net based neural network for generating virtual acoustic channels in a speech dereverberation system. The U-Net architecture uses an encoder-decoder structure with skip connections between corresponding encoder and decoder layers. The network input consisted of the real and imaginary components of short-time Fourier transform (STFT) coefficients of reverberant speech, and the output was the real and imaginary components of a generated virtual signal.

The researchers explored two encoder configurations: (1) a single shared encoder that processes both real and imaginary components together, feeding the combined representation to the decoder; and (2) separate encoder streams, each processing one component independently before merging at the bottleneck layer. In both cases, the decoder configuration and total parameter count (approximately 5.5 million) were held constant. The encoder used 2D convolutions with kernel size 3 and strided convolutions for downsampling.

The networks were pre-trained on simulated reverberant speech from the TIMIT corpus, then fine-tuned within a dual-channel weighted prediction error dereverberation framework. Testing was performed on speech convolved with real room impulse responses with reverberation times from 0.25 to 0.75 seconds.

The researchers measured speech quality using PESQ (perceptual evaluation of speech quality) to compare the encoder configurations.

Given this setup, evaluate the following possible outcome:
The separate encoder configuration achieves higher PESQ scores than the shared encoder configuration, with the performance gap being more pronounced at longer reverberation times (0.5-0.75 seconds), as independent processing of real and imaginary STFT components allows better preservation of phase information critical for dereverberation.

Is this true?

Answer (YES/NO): YES